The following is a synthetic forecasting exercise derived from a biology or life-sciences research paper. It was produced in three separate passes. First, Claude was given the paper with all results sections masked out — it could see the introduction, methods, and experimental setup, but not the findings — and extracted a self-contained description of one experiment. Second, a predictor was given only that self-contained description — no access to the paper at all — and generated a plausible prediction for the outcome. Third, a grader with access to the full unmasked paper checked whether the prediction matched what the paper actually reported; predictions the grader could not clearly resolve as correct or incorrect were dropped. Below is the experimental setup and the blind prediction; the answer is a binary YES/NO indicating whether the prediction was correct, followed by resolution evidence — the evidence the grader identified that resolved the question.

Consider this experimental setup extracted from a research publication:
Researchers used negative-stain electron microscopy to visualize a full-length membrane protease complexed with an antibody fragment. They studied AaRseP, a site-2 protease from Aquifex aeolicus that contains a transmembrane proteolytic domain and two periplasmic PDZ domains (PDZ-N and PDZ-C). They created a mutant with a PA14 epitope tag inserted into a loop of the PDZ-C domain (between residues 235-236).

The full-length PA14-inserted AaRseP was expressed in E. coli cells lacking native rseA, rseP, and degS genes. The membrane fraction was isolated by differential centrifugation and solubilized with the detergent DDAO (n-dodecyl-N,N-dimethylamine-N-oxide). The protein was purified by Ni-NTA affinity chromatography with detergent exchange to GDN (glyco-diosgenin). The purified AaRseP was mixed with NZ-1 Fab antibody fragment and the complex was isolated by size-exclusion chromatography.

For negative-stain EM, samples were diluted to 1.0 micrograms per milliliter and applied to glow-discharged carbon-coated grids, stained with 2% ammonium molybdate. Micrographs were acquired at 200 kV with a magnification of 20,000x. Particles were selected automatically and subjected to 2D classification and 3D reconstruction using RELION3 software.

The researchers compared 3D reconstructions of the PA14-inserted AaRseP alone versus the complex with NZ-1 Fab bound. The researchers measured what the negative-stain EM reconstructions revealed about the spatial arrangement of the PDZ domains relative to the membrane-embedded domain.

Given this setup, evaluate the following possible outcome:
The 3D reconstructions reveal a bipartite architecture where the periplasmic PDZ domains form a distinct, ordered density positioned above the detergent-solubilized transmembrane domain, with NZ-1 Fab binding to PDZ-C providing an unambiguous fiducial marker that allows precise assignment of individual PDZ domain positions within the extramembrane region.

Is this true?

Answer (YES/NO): NO